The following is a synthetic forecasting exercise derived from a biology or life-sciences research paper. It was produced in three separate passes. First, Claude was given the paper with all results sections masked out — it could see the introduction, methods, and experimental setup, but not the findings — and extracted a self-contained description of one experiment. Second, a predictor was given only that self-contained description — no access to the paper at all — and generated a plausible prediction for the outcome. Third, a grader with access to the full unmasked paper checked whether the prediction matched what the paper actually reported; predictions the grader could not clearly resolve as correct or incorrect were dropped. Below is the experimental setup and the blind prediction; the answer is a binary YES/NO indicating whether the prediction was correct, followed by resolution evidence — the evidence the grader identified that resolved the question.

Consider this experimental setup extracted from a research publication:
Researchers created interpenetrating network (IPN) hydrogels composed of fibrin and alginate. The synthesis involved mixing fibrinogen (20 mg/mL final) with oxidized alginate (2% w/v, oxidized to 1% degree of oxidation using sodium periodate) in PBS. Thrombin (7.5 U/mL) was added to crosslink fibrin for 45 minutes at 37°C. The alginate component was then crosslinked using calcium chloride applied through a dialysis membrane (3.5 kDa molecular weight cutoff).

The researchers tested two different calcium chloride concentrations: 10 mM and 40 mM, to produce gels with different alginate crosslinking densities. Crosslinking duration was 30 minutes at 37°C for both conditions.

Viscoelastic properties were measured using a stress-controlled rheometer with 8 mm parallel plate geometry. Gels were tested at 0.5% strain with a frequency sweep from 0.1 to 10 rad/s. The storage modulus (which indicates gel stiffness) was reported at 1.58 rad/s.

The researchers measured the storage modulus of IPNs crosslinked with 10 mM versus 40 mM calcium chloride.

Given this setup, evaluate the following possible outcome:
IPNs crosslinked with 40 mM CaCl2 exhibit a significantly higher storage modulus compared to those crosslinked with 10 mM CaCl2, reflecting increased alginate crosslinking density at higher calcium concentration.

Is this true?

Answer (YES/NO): YES